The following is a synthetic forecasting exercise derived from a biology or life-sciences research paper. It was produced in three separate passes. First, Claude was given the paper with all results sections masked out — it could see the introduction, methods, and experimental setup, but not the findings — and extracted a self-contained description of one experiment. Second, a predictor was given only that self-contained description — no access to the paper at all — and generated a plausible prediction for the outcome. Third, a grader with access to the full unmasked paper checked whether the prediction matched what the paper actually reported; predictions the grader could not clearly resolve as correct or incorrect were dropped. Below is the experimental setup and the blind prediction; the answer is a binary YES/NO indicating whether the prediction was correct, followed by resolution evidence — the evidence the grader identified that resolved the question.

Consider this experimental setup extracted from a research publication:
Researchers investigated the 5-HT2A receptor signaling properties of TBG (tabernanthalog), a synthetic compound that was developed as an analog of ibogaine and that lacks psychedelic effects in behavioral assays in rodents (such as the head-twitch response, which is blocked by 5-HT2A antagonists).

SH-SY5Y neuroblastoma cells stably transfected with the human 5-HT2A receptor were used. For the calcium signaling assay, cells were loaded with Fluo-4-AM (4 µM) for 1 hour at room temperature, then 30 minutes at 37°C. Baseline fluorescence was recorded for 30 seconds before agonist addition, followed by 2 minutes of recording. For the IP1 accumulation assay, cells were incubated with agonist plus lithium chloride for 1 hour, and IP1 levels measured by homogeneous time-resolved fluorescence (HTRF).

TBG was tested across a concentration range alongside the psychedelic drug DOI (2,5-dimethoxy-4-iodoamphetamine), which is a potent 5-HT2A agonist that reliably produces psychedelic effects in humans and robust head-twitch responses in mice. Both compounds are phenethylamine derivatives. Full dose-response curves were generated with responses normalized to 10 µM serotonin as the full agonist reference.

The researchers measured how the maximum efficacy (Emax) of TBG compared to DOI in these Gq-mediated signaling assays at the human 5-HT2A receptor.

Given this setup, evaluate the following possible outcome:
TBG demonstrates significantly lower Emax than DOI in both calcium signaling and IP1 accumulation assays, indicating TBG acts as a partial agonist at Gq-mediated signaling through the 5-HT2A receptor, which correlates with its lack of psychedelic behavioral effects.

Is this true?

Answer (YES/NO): YES